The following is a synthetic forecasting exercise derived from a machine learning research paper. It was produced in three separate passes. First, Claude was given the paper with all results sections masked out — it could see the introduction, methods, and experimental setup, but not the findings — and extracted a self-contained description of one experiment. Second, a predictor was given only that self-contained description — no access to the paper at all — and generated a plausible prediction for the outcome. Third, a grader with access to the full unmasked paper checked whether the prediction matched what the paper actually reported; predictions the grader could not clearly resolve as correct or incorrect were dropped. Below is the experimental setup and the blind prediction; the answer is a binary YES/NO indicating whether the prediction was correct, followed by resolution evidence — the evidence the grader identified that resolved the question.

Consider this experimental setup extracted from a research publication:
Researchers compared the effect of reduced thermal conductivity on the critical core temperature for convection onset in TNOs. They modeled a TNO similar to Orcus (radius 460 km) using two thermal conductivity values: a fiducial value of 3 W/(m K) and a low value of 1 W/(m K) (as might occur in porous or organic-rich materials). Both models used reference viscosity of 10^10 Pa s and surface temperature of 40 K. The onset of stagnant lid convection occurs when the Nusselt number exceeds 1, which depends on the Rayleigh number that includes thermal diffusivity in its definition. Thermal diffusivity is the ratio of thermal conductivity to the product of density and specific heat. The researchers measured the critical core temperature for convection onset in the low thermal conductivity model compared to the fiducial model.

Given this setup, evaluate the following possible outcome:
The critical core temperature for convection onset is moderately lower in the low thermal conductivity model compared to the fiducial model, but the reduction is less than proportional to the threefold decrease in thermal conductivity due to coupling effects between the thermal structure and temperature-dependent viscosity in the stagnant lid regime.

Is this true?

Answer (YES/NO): NO